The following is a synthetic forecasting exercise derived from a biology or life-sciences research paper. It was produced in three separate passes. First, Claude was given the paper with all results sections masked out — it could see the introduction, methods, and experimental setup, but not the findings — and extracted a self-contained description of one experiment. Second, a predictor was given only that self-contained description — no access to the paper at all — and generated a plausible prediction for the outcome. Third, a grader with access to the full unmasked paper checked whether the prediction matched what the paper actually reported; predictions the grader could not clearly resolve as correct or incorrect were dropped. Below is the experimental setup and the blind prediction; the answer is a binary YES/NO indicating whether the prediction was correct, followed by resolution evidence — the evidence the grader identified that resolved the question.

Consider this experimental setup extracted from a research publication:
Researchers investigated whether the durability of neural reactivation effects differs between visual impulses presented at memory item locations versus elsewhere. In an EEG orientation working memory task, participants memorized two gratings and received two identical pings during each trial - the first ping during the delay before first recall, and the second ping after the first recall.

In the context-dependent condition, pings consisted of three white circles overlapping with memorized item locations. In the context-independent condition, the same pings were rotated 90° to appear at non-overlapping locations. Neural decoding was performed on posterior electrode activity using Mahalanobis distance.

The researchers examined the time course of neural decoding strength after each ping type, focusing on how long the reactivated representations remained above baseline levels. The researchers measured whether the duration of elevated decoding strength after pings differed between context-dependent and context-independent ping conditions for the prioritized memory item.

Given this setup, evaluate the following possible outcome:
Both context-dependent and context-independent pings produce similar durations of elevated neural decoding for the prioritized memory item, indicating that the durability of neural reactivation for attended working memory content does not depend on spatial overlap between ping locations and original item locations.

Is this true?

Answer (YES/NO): NO